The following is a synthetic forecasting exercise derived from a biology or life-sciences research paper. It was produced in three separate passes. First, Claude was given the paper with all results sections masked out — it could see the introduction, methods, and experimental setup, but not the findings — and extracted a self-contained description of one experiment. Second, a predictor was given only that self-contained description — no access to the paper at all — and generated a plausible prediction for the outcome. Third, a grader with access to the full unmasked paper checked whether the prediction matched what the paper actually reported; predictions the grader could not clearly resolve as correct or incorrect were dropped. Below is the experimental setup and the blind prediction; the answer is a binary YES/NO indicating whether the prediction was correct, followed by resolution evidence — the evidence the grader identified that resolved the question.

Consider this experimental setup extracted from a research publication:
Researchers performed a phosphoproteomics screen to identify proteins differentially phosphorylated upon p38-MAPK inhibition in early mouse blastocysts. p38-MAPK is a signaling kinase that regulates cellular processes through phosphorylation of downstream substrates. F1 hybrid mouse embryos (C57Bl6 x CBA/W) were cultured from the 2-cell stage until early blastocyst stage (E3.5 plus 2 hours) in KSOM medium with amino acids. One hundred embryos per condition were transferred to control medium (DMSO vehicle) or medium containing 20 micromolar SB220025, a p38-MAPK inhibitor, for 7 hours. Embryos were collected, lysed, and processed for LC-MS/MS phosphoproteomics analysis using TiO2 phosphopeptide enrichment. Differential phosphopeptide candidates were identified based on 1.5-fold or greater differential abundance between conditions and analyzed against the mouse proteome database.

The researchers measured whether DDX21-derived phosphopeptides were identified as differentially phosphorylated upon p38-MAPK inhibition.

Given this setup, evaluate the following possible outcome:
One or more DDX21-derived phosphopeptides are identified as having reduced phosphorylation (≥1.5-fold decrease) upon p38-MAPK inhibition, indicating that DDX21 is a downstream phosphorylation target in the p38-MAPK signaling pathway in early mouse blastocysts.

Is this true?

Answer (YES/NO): YES